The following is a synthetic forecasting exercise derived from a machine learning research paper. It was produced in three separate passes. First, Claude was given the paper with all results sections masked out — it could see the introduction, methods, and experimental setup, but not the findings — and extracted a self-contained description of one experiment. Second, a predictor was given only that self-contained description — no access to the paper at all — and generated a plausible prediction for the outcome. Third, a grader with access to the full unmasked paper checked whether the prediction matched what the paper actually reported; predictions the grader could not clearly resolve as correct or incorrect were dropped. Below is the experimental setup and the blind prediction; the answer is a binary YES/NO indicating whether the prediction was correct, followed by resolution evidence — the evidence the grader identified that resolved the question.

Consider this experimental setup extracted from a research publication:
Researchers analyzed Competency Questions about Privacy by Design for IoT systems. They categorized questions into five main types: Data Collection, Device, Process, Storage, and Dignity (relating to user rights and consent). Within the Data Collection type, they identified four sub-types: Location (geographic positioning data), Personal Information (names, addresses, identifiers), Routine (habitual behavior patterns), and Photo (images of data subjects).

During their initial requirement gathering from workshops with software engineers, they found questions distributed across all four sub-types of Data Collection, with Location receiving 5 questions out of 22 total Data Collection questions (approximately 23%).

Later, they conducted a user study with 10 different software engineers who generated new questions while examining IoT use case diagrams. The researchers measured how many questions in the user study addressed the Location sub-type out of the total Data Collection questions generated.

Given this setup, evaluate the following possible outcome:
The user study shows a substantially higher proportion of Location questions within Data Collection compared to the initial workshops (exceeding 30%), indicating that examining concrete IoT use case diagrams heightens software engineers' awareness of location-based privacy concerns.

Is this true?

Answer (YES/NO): NO